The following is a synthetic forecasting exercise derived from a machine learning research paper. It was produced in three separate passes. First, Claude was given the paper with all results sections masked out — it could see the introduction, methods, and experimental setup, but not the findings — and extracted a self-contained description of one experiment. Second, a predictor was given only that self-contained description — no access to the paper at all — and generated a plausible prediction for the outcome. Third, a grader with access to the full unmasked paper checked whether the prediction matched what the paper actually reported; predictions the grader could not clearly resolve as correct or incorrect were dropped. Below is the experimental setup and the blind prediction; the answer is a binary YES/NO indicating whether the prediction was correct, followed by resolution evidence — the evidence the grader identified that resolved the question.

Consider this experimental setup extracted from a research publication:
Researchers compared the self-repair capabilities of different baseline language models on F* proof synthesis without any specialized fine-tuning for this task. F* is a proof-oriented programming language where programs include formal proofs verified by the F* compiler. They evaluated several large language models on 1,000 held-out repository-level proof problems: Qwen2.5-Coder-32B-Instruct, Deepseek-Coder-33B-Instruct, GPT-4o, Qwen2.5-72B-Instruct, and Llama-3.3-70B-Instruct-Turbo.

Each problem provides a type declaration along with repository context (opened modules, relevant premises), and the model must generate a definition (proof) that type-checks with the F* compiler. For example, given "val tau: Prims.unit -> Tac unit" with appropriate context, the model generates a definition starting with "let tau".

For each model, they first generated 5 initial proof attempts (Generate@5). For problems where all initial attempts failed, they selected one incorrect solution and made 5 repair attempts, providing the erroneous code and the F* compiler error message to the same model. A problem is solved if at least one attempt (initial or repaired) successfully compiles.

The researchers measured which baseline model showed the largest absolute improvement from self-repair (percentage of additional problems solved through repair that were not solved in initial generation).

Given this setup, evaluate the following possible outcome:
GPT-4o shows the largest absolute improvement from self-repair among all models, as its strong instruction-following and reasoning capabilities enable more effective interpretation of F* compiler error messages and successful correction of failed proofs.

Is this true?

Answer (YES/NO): NO